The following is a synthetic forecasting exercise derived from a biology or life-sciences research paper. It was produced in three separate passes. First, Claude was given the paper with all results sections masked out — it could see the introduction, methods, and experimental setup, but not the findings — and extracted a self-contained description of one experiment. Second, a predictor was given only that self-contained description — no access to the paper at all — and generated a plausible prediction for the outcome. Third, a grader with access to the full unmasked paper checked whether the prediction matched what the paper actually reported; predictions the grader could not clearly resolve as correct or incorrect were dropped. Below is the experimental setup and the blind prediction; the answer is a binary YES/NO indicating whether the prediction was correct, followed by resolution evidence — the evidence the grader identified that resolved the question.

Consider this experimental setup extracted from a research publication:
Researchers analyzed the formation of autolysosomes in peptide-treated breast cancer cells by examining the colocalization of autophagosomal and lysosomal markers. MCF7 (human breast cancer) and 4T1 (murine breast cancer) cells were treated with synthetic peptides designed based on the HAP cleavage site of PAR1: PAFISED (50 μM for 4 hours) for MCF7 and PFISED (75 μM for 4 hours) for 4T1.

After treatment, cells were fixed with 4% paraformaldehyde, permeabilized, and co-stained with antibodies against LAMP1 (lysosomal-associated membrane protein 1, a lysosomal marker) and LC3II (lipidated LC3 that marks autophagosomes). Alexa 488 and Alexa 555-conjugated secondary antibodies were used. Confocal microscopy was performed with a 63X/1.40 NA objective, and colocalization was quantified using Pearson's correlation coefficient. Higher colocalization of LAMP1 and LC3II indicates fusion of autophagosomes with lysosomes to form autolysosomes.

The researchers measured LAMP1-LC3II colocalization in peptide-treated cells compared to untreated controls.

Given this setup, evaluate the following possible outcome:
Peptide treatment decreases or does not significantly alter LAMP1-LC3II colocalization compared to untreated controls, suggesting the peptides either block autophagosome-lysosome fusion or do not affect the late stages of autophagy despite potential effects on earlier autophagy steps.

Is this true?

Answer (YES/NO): NO